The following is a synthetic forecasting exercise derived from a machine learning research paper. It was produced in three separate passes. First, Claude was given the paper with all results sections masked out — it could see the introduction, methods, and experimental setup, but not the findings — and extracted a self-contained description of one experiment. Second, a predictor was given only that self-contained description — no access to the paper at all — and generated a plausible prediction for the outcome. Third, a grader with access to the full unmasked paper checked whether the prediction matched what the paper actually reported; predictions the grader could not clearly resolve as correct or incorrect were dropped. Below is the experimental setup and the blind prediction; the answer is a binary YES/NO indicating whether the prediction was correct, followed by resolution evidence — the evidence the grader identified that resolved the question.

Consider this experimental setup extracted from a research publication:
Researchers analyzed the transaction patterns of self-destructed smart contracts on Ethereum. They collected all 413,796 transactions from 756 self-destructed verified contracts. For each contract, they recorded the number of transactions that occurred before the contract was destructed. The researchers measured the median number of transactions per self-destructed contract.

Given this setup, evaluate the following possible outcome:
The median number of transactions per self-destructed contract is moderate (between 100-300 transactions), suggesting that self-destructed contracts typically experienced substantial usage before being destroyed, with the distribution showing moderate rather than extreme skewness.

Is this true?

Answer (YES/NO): NO